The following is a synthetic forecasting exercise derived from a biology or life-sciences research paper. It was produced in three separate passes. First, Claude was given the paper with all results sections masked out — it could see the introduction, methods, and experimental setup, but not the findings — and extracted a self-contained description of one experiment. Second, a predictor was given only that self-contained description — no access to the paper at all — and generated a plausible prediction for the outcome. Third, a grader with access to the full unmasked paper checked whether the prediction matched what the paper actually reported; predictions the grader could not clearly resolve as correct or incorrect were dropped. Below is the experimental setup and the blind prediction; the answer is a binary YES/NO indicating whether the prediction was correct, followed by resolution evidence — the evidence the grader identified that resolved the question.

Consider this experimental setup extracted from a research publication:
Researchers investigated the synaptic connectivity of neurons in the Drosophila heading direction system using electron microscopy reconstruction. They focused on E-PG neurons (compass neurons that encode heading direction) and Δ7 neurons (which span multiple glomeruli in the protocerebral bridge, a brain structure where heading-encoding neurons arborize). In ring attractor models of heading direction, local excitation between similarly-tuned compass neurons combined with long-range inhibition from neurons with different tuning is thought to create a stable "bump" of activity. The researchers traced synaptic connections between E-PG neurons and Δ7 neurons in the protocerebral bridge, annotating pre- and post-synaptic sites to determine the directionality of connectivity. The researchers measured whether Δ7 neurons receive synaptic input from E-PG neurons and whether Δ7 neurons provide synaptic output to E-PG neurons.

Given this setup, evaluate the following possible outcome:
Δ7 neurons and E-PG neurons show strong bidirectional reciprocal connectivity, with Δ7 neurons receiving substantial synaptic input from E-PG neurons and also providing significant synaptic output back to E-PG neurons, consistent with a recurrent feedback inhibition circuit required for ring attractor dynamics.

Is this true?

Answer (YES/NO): YES